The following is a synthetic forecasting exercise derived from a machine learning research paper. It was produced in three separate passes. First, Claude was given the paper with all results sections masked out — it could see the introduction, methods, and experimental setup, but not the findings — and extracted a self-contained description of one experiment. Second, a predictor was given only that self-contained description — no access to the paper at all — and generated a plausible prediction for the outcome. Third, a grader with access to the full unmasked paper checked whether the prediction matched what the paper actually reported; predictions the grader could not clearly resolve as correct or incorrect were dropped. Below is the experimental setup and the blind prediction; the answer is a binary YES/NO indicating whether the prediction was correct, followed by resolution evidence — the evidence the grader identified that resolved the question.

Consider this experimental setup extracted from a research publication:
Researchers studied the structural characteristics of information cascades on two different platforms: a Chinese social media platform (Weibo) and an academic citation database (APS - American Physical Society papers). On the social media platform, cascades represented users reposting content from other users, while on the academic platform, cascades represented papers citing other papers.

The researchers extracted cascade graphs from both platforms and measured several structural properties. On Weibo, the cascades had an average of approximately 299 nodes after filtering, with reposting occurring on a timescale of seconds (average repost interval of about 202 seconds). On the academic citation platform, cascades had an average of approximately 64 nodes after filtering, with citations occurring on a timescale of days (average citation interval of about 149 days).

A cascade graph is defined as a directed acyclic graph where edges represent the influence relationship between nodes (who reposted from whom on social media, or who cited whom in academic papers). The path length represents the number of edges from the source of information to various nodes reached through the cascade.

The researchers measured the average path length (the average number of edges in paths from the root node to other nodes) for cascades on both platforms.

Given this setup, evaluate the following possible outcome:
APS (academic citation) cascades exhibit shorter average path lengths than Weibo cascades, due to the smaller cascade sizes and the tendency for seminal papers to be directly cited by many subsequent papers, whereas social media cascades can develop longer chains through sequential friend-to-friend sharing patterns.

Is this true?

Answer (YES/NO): NO